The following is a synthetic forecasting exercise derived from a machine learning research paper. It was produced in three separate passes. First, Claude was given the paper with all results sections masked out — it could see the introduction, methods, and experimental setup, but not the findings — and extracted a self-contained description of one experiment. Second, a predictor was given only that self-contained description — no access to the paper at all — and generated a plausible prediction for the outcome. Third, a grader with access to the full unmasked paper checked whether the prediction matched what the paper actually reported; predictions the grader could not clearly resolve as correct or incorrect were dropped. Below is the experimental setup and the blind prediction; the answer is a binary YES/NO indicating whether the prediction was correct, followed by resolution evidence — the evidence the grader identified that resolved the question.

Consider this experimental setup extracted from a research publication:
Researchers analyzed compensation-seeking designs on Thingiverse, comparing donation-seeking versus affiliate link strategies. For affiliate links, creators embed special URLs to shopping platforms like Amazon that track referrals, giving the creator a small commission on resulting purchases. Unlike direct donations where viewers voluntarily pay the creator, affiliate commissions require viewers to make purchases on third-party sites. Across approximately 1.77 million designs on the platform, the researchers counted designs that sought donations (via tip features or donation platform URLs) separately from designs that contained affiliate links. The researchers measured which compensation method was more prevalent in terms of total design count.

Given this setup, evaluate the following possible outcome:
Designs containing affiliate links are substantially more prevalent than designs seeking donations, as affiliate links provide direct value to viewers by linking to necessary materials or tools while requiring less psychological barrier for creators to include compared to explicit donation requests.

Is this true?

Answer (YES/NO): NO